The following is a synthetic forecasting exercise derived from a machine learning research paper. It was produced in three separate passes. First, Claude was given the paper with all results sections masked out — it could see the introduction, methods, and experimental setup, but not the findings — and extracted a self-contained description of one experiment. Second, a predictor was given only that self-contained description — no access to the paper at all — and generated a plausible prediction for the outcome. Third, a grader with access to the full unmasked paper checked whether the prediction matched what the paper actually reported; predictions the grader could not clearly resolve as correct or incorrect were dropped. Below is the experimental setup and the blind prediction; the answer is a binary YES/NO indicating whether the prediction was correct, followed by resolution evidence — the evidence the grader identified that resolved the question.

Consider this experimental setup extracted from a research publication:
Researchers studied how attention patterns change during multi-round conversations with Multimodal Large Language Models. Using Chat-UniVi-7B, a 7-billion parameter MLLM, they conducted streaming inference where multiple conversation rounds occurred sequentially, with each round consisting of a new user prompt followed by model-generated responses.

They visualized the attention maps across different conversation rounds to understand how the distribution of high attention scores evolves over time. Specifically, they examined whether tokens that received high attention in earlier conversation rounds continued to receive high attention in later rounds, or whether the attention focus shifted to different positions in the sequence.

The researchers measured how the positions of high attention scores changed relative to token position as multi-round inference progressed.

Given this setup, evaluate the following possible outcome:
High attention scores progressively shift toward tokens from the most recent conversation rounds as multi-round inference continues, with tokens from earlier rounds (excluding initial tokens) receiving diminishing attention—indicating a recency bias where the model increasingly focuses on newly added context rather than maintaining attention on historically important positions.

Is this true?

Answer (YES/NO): YES